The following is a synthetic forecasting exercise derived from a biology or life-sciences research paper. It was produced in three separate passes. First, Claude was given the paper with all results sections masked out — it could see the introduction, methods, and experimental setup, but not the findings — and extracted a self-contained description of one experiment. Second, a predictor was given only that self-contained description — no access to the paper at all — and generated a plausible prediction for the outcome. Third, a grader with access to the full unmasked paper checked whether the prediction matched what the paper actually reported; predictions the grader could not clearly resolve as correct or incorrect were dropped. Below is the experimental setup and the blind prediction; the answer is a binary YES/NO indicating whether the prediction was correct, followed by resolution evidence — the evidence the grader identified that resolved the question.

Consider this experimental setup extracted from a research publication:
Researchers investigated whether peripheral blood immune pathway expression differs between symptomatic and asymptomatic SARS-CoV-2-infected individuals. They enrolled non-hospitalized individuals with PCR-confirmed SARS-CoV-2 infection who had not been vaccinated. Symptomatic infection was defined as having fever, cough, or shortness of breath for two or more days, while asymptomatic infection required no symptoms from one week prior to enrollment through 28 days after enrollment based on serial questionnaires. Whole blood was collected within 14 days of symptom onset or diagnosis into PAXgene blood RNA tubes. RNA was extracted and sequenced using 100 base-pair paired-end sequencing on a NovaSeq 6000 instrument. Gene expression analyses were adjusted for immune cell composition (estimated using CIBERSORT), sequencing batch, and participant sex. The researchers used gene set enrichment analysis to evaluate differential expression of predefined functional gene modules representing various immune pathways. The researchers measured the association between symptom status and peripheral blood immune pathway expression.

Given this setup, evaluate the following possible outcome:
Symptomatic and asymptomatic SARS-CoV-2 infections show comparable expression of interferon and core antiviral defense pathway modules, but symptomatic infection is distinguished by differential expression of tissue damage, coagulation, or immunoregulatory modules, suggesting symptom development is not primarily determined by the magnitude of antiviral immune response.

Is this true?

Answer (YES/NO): NO